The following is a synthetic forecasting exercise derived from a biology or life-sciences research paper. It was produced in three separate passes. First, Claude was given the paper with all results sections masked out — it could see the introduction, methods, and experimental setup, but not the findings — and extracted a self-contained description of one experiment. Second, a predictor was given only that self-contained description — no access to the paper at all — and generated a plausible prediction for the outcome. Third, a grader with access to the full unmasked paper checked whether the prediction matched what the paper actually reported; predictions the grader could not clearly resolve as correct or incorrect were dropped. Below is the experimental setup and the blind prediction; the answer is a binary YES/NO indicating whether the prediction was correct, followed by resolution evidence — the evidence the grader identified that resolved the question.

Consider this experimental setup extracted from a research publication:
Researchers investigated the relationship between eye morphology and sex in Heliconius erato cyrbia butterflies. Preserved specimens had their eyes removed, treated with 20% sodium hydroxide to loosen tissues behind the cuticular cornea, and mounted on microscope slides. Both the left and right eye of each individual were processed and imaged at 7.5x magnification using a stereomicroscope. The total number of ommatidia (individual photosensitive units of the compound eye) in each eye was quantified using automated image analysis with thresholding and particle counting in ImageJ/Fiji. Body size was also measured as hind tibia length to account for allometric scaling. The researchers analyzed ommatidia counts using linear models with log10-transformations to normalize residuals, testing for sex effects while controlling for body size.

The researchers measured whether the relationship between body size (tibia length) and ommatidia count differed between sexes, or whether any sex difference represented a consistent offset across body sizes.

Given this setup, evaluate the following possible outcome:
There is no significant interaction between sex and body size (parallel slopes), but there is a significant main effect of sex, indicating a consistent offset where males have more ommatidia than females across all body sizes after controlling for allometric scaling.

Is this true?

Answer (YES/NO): YES